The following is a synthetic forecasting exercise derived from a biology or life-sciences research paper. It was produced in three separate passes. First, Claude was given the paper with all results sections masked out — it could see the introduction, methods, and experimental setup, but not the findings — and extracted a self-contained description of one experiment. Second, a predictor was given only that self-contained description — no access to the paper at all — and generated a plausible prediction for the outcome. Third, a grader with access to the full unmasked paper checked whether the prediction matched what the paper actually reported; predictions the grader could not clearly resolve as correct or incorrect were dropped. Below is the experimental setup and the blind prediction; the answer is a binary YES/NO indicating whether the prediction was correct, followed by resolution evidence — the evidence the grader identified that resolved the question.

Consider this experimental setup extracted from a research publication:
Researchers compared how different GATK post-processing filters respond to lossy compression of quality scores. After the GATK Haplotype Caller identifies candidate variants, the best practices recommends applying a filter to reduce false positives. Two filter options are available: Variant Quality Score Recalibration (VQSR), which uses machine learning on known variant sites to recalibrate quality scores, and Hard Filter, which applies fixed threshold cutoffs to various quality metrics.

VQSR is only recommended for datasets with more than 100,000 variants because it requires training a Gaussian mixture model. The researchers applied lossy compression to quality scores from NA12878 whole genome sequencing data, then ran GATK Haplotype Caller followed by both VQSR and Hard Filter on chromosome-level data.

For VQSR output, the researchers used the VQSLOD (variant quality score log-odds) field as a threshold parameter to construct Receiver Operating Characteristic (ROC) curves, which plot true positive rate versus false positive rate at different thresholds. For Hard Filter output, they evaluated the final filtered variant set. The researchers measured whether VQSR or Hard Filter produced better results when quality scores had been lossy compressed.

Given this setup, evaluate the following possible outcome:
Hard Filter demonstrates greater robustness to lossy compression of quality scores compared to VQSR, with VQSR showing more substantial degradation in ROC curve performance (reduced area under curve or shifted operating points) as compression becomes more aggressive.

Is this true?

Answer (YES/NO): NO